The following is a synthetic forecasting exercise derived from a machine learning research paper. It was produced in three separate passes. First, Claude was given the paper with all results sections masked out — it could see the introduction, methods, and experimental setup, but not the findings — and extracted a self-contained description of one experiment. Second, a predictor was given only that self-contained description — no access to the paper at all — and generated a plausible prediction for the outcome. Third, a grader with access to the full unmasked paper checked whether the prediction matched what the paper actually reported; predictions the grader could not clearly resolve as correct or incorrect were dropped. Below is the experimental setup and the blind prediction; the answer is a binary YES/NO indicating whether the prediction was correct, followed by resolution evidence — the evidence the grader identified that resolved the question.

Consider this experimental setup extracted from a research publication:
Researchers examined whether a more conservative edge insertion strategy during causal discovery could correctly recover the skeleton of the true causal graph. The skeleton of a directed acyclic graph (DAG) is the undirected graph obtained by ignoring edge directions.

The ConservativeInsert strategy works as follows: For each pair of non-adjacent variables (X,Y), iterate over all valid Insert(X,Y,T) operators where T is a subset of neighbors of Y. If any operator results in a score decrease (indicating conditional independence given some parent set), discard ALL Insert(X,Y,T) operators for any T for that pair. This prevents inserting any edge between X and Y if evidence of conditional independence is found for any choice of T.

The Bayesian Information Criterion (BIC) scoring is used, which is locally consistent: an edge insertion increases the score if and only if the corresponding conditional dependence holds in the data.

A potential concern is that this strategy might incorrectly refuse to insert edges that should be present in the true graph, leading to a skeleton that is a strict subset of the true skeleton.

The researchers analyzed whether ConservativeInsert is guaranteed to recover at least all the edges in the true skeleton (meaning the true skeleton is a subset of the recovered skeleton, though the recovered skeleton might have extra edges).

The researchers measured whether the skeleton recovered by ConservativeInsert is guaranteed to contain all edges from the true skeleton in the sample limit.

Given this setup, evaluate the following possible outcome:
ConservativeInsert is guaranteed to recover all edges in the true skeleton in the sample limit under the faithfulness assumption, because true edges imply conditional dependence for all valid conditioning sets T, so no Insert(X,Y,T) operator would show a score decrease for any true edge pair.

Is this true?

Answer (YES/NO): YES